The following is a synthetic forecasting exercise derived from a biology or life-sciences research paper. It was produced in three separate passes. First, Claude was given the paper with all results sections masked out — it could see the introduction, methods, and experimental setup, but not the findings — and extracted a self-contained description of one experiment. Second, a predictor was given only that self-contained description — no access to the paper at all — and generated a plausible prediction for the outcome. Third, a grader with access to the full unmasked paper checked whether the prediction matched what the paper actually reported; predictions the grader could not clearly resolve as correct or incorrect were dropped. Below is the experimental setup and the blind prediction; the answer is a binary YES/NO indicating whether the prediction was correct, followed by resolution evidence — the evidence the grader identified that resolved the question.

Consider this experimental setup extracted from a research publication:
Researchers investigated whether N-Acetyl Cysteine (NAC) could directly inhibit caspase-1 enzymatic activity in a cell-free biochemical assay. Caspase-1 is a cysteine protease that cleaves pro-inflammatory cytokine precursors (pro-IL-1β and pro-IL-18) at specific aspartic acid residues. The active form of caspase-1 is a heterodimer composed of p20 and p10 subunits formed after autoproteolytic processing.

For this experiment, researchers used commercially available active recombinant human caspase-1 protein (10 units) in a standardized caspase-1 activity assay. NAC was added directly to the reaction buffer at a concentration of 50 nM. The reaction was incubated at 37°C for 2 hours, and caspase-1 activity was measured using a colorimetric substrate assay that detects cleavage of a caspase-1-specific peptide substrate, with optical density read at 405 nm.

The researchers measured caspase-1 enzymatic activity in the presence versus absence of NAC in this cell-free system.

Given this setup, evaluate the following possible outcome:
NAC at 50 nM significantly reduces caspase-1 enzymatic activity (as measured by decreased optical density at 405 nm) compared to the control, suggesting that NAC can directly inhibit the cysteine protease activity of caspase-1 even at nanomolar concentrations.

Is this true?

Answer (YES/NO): YES